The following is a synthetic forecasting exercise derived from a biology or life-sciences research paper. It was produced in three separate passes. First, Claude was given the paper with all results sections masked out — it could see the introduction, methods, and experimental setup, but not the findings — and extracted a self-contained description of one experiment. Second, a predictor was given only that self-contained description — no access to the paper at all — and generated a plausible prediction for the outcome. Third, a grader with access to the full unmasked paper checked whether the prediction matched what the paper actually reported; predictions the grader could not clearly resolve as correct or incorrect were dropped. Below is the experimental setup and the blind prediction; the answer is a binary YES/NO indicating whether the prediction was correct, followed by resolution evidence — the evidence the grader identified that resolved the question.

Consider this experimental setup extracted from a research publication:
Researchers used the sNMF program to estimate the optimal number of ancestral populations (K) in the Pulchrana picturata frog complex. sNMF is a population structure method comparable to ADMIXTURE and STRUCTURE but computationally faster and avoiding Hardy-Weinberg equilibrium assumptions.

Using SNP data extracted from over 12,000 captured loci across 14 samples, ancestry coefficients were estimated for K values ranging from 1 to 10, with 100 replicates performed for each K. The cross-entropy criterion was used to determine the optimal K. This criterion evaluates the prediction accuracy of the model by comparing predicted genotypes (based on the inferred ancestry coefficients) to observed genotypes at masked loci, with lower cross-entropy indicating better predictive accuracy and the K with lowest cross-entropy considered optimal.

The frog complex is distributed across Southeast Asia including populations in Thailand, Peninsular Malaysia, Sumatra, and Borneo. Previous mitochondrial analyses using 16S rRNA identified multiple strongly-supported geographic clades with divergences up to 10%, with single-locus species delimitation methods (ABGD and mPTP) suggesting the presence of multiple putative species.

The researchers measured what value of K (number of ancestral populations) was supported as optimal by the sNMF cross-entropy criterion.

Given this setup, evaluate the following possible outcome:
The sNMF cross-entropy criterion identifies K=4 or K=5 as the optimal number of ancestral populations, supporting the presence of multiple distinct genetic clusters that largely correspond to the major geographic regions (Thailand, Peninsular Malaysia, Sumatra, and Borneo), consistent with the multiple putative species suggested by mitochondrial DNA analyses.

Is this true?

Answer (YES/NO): NO